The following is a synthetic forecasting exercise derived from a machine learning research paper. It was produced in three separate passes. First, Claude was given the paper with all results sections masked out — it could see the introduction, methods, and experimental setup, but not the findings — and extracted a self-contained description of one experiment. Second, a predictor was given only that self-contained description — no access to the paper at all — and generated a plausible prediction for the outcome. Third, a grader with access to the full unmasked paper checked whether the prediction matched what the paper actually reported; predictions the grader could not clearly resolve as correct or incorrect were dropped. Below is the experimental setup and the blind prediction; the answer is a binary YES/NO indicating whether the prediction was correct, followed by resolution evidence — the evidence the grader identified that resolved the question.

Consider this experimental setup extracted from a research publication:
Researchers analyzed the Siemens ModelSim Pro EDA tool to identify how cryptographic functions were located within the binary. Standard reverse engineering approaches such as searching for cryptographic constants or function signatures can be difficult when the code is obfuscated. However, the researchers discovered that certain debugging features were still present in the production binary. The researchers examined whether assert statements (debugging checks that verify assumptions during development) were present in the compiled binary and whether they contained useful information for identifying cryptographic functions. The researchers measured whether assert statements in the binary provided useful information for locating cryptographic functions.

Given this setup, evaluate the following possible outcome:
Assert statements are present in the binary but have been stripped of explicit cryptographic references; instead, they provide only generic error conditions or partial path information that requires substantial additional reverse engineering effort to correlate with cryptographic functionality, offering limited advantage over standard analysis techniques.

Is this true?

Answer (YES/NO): NO